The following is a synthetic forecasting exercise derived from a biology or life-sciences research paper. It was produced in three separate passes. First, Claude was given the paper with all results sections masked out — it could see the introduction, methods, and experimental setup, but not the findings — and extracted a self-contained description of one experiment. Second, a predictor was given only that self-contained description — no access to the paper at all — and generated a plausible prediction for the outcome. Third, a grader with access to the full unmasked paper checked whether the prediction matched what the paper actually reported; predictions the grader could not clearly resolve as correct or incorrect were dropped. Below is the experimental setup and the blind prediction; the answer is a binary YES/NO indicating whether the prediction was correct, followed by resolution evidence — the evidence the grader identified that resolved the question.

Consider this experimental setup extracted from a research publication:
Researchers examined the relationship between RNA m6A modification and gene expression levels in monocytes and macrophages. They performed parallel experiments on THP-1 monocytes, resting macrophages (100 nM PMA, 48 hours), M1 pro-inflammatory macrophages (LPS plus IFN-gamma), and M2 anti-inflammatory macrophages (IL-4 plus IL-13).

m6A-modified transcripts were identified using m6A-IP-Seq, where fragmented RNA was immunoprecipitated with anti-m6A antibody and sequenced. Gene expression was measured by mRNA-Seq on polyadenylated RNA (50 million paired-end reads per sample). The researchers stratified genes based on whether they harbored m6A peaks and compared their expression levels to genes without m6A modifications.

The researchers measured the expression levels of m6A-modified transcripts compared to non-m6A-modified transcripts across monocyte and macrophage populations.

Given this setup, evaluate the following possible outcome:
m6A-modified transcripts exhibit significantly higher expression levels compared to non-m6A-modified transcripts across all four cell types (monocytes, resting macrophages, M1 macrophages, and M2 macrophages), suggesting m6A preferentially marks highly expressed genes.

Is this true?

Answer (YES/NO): YES